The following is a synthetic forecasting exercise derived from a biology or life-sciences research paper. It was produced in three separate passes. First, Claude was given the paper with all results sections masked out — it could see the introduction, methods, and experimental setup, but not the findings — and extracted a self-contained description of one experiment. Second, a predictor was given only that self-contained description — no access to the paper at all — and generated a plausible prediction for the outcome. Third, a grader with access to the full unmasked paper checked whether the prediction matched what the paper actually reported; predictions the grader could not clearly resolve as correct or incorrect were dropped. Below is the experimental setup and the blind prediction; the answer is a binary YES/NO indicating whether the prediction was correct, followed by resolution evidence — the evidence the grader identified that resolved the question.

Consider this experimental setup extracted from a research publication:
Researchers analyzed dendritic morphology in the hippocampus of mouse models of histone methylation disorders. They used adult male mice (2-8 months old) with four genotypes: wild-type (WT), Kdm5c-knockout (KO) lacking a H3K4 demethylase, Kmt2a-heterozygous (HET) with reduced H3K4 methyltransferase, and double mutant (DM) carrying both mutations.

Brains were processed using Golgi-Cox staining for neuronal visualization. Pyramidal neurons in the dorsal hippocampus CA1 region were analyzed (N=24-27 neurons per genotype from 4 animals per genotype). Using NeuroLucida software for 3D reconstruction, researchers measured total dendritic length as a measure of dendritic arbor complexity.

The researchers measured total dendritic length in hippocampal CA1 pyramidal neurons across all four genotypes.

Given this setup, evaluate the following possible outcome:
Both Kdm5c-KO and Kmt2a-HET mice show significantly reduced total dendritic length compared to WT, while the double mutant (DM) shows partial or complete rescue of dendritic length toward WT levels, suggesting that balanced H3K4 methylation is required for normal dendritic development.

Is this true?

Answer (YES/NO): NO